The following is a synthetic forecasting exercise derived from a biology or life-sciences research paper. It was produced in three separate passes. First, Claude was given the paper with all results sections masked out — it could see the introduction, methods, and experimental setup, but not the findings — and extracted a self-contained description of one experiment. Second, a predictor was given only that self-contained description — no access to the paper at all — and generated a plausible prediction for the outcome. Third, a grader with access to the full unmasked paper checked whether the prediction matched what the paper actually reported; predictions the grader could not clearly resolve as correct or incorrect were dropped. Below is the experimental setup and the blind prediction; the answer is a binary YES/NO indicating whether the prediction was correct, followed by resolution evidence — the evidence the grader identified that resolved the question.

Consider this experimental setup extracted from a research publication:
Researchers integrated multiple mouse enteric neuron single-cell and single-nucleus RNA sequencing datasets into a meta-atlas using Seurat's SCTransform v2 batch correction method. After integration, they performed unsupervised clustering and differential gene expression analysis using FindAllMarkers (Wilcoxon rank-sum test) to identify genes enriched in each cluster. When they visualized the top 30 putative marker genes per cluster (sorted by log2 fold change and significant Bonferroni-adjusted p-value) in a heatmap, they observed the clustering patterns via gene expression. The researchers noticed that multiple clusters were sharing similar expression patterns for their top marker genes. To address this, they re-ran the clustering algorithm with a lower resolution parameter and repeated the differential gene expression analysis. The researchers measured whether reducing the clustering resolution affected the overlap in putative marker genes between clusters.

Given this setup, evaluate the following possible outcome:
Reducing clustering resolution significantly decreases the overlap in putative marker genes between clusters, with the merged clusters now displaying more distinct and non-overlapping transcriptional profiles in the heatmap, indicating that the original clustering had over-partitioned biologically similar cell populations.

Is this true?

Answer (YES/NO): YES